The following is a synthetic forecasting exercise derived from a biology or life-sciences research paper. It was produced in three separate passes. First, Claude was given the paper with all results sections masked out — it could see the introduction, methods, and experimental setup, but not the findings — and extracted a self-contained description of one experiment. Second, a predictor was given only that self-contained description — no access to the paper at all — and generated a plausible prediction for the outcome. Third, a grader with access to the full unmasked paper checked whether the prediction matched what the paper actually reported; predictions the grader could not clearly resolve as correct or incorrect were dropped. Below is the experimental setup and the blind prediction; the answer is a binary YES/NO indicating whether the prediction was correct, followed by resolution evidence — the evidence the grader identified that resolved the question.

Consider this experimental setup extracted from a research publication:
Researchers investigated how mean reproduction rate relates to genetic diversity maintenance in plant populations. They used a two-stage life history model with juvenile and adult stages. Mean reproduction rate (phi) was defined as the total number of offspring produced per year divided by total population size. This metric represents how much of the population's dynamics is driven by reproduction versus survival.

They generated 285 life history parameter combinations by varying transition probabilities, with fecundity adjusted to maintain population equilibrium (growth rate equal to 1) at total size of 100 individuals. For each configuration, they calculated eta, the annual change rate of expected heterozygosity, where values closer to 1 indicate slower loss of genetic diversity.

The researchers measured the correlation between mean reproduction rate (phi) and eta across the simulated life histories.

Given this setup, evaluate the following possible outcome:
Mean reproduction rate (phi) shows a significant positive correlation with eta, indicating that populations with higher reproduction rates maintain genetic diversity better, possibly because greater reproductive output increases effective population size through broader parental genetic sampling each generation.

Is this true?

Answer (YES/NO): NO